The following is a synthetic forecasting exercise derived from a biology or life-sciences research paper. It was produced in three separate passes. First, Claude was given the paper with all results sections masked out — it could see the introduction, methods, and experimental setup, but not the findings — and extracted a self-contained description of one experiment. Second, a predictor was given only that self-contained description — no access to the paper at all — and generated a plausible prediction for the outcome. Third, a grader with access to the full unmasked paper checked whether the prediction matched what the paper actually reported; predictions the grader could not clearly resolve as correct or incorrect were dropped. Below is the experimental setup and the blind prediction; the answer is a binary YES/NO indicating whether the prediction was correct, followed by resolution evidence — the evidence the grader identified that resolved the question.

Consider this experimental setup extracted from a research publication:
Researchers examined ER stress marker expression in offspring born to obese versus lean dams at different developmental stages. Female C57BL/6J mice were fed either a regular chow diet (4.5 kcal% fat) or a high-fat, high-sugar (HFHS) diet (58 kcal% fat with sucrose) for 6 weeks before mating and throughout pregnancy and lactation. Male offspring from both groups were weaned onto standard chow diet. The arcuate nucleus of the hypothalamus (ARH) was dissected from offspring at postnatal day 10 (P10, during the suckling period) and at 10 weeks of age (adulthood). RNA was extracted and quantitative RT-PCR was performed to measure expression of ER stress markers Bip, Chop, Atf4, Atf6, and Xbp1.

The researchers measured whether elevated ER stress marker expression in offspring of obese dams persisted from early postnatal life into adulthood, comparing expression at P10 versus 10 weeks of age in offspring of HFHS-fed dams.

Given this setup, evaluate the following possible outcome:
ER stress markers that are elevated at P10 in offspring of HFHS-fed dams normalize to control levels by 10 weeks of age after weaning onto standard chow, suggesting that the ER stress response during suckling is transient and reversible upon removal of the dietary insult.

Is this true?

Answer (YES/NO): NO